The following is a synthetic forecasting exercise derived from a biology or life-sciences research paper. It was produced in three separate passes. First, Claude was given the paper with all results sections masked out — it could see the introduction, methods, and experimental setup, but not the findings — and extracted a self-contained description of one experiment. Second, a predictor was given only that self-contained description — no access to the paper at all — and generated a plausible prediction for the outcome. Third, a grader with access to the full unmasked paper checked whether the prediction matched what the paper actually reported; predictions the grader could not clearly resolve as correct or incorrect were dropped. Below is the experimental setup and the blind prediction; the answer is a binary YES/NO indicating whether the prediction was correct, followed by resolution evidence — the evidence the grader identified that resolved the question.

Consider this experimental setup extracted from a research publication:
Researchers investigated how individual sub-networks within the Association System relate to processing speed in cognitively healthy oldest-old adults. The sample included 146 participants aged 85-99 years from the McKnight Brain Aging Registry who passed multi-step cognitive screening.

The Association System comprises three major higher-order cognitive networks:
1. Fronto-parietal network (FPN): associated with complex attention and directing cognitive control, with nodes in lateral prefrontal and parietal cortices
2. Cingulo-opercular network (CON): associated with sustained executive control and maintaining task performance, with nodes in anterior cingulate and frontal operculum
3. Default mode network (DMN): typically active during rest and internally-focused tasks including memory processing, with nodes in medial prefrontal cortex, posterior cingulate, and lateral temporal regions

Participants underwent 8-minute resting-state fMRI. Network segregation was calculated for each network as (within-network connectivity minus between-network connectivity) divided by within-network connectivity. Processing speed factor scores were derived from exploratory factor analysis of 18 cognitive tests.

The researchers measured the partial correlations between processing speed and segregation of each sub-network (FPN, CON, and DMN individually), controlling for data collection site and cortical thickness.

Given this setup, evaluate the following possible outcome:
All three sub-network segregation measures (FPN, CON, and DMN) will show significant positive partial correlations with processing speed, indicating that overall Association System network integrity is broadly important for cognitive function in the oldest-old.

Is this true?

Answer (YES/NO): YES